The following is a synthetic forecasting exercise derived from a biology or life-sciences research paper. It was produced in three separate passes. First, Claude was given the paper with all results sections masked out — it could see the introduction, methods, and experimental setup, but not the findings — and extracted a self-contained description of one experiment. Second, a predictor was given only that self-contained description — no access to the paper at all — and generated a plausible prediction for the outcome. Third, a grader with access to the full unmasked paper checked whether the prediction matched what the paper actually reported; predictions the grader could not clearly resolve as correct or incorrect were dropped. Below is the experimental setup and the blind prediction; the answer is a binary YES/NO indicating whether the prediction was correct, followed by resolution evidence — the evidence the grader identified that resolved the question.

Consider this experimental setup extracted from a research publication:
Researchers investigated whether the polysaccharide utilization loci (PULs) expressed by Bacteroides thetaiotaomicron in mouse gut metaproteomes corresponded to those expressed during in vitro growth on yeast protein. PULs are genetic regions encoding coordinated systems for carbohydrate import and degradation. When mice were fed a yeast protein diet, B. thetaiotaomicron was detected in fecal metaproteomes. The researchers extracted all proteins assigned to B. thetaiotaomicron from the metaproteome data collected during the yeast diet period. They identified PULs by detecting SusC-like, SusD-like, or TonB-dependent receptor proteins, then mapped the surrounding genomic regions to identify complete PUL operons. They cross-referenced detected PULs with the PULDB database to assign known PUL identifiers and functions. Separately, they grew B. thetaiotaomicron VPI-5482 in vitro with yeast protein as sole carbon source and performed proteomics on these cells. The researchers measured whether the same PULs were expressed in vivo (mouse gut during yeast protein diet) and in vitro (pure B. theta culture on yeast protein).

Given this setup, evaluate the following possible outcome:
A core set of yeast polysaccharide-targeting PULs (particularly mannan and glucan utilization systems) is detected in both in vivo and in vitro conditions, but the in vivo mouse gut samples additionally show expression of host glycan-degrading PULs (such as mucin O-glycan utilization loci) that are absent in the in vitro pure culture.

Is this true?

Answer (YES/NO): NO